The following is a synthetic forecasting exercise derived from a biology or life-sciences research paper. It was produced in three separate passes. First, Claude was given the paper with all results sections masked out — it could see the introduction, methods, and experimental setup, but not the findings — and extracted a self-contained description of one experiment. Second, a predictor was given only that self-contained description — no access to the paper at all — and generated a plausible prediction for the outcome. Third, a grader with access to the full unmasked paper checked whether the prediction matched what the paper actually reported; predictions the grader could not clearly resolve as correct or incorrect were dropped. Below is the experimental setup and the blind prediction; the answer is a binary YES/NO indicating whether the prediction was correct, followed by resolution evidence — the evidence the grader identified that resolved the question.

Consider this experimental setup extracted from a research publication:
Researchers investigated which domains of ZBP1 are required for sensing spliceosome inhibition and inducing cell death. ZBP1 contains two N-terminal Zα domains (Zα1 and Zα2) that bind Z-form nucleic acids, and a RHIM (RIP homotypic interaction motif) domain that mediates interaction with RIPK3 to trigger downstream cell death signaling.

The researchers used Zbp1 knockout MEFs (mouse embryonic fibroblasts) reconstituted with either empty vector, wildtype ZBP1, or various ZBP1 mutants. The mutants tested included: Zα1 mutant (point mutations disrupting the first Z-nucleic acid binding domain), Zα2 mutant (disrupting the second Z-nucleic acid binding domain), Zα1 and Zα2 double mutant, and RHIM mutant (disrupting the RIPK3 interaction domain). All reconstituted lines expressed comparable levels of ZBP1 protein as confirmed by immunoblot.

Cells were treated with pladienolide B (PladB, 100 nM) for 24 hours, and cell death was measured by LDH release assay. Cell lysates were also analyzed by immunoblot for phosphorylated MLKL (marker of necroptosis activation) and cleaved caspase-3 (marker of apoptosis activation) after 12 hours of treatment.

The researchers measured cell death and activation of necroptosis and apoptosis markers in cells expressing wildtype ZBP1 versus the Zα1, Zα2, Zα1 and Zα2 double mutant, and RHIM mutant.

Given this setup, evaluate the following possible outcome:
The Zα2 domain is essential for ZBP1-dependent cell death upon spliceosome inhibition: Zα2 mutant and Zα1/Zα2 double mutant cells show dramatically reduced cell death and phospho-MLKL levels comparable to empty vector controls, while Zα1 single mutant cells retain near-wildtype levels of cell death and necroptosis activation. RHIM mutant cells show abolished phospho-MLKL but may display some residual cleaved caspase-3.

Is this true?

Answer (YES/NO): NO